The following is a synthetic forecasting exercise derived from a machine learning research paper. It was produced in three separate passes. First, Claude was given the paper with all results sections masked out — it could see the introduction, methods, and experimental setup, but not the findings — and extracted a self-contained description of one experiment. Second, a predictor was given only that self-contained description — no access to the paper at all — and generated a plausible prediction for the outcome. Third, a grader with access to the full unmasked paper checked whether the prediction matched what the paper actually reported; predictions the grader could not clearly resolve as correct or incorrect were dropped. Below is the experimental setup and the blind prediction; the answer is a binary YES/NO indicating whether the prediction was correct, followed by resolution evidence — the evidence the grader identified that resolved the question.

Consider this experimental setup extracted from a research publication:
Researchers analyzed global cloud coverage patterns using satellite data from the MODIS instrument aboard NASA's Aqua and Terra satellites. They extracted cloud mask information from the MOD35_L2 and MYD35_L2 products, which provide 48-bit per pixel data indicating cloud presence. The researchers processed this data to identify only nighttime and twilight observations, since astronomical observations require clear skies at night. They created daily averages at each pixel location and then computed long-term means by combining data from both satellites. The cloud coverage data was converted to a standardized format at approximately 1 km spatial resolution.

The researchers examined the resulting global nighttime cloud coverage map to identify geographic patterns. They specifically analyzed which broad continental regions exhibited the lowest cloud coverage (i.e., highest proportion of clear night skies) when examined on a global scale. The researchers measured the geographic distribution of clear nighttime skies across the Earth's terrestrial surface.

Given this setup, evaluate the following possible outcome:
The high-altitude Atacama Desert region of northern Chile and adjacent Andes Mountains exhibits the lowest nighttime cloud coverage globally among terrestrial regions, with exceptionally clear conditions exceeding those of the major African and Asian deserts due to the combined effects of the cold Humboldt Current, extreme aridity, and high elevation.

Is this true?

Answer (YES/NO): NO